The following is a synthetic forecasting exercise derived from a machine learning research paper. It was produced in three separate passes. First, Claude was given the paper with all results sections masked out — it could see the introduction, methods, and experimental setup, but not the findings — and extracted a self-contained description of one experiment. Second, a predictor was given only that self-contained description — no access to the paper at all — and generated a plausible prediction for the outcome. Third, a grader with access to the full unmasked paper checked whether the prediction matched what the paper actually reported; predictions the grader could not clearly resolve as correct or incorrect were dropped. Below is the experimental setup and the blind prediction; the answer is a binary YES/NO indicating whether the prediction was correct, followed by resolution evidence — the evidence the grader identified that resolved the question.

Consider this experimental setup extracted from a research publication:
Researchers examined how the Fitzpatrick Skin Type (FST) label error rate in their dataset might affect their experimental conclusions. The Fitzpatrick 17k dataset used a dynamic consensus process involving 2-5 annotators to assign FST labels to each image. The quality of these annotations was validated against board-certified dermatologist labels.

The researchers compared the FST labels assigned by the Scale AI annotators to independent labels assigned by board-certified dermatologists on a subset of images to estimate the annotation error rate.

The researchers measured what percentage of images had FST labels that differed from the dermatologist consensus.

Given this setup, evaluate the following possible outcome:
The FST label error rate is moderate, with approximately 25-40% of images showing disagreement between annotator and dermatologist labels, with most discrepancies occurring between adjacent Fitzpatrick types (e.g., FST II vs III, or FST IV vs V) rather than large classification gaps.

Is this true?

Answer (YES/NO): NO